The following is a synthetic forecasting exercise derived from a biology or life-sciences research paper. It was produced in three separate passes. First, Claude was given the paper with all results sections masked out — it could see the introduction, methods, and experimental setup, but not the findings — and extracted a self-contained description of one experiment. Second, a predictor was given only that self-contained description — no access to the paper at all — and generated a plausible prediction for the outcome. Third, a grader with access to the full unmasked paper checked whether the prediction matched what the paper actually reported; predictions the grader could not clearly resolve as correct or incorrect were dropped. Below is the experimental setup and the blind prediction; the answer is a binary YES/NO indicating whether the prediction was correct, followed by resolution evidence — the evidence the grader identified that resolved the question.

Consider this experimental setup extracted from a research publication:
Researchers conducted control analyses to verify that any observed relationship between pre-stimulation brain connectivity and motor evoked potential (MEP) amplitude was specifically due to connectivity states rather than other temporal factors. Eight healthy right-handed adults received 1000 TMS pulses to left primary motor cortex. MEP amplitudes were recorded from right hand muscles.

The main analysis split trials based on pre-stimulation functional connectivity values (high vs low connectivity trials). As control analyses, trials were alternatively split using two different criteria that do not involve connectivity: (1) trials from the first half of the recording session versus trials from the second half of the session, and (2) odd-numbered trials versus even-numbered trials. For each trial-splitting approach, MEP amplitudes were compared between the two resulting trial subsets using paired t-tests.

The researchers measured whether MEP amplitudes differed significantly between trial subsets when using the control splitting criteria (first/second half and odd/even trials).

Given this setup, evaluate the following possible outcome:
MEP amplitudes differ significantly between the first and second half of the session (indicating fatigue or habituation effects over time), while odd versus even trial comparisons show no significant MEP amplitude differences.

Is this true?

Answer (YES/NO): NO